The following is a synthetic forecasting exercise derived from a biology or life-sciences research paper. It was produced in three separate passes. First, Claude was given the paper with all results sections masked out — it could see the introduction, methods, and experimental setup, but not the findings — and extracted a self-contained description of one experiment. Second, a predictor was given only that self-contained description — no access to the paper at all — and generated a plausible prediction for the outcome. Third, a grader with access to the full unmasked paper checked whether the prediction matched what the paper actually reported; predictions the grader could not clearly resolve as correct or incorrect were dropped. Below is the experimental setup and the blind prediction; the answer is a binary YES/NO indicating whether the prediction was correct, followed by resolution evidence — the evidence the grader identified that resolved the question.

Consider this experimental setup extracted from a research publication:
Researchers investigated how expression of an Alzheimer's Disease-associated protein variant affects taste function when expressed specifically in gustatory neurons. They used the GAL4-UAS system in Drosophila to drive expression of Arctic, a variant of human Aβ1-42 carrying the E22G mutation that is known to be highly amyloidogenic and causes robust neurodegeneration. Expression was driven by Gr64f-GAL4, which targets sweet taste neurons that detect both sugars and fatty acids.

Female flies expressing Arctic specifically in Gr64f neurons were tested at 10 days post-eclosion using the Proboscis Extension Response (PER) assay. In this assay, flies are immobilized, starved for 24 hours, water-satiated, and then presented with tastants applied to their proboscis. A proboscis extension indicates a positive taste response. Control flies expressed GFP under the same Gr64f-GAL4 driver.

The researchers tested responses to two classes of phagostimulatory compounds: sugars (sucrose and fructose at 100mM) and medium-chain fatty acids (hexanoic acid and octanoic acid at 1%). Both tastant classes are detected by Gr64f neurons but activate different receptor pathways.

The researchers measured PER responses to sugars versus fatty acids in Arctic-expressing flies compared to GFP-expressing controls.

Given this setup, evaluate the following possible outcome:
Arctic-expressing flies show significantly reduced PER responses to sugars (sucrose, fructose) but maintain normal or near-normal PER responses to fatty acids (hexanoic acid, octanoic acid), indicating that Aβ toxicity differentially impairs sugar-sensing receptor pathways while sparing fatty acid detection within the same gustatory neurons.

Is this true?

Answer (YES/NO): YES